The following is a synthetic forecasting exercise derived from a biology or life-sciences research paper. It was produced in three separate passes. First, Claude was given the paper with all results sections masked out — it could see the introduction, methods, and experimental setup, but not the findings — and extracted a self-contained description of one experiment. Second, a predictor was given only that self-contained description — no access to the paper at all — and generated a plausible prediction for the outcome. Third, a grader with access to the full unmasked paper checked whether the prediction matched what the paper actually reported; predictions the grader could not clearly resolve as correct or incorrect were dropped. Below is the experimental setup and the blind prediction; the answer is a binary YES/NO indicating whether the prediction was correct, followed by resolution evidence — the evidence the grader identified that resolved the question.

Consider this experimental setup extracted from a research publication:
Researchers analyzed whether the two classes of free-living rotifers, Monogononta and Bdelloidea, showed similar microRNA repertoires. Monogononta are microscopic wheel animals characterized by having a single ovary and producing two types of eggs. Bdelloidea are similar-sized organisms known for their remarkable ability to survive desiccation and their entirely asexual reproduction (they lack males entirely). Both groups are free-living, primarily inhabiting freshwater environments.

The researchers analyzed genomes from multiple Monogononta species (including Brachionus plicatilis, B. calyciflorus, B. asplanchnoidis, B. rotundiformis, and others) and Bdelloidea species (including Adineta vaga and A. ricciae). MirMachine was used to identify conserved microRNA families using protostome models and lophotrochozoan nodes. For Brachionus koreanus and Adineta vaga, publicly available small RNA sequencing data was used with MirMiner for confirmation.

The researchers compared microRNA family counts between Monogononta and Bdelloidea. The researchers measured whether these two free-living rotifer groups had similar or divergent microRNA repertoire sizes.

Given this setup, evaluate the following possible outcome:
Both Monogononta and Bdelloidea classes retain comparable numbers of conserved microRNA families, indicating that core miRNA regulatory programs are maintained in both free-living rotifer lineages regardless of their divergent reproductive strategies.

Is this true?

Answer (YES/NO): YES